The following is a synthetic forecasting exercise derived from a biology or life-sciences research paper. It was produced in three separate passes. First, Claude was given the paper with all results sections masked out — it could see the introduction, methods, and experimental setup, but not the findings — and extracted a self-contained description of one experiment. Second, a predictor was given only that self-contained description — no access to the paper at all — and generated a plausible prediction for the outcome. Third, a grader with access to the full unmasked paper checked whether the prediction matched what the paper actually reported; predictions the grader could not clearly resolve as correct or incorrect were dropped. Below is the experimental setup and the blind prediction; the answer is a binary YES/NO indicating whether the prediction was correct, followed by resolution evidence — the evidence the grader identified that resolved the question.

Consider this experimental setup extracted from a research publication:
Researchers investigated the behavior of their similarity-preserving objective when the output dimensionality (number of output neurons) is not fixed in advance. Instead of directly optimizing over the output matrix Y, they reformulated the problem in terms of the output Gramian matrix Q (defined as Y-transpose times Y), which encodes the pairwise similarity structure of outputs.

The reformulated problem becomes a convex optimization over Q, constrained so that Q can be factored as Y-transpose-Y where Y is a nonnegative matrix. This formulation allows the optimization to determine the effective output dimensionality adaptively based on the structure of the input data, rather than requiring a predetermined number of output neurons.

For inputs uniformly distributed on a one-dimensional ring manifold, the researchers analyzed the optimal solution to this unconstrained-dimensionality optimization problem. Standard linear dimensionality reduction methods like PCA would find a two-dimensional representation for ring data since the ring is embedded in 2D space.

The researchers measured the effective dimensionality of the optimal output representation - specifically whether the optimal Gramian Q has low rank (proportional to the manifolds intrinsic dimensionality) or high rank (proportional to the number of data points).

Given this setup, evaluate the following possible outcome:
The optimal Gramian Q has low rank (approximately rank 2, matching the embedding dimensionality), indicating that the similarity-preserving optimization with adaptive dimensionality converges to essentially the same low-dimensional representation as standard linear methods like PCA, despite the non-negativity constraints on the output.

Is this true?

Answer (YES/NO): NO